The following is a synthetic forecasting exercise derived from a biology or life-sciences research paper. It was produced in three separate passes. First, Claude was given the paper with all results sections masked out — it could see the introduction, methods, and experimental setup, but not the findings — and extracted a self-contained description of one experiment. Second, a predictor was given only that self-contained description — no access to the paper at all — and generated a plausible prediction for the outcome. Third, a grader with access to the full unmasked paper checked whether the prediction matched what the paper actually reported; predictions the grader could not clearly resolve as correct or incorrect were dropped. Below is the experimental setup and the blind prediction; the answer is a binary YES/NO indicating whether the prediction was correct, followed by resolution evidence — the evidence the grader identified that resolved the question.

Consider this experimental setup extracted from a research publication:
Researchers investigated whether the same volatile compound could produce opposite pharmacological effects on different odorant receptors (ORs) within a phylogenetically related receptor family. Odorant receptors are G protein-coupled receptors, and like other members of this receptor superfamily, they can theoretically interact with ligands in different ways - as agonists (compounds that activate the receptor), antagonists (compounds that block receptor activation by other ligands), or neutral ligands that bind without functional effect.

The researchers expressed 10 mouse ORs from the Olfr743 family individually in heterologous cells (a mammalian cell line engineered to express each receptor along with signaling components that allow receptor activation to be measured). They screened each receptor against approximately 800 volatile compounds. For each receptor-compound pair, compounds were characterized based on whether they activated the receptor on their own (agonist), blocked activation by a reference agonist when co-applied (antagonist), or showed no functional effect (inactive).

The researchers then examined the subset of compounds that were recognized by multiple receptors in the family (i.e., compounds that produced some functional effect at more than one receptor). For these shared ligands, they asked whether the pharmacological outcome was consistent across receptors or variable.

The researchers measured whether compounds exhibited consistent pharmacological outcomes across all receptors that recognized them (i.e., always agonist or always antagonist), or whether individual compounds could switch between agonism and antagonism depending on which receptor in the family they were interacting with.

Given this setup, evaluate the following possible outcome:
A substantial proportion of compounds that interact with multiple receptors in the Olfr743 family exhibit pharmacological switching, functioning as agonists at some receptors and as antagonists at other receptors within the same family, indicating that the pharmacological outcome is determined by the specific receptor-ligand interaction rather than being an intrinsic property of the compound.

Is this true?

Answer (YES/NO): YES